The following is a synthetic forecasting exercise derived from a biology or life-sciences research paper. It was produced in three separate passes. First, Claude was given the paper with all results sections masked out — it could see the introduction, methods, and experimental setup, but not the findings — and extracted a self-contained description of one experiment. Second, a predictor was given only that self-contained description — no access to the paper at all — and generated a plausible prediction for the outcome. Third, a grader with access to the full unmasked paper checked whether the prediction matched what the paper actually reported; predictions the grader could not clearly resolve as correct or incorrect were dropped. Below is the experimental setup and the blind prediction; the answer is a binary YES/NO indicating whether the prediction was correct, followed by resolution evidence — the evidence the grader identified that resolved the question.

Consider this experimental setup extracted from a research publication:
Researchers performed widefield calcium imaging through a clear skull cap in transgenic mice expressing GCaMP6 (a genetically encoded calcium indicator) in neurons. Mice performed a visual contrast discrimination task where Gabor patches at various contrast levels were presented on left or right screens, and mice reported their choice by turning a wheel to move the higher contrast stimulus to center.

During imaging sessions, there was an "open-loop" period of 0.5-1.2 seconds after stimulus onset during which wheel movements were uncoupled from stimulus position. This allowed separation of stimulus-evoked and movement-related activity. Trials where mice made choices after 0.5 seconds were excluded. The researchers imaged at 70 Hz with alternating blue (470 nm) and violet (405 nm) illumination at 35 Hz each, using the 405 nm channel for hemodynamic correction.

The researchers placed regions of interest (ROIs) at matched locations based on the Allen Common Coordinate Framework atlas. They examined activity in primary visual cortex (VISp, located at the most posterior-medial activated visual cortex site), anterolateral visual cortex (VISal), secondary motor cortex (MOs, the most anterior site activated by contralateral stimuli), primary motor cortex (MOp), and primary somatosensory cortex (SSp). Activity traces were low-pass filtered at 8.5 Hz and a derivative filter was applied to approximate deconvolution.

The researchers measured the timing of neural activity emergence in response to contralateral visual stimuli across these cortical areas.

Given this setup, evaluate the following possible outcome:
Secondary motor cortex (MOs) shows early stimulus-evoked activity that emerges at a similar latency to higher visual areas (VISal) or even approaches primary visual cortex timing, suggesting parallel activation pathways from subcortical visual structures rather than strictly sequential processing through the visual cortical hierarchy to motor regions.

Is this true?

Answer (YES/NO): NO